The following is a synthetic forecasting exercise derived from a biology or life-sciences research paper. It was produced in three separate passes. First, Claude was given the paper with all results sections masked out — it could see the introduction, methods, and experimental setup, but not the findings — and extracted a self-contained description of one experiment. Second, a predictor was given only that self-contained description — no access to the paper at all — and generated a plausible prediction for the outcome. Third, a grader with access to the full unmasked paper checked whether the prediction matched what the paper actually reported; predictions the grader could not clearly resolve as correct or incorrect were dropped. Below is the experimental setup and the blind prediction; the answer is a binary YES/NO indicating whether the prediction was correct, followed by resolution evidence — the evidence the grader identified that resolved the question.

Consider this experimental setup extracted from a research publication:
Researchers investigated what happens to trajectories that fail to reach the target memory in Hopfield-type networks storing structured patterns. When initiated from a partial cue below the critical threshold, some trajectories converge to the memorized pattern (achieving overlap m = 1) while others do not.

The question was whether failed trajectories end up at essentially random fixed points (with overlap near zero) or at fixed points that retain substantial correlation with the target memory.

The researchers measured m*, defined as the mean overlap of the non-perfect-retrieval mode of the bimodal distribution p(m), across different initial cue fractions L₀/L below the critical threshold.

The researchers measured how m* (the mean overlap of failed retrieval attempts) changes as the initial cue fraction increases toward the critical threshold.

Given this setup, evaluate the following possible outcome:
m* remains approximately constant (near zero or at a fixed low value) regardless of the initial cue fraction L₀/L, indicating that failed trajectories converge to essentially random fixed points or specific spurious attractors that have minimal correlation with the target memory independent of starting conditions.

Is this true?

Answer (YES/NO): NO